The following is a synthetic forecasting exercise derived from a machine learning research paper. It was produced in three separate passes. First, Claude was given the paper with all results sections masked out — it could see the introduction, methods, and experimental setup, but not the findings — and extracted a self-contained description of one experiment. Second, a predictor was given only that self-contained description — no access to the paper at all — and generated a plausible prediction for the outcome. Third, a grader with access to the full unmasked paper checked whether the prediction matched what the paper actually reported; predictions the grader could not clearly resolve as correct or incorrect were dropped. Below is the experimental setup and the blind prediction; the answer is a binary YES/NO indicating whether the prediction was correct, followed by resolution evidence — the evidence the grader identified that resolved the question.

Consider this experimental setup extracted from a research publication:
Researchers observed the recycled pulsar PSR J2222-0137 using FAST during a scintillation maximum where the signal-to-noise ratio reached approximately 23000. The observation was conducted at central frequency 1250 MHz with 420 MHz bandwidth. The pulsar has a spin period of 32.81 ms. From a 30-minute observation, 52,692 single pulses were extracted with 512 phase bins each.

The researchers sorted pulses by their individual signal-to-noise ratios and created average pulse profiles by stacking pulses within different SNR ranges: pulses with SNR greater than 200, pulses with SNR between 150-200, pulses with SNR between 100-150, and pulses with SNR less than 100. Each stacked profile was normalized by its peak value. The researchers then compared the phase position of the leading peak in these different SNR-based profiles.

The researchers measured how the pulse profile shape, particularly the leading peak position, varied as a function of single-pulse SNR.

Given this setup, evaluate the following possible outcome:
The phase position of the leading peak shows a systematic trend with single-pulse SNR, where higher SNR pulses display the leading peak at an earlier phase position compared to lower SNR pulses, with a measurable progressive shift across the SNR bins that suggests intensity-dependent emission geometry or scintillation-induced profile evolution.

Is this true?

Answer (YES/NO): YES